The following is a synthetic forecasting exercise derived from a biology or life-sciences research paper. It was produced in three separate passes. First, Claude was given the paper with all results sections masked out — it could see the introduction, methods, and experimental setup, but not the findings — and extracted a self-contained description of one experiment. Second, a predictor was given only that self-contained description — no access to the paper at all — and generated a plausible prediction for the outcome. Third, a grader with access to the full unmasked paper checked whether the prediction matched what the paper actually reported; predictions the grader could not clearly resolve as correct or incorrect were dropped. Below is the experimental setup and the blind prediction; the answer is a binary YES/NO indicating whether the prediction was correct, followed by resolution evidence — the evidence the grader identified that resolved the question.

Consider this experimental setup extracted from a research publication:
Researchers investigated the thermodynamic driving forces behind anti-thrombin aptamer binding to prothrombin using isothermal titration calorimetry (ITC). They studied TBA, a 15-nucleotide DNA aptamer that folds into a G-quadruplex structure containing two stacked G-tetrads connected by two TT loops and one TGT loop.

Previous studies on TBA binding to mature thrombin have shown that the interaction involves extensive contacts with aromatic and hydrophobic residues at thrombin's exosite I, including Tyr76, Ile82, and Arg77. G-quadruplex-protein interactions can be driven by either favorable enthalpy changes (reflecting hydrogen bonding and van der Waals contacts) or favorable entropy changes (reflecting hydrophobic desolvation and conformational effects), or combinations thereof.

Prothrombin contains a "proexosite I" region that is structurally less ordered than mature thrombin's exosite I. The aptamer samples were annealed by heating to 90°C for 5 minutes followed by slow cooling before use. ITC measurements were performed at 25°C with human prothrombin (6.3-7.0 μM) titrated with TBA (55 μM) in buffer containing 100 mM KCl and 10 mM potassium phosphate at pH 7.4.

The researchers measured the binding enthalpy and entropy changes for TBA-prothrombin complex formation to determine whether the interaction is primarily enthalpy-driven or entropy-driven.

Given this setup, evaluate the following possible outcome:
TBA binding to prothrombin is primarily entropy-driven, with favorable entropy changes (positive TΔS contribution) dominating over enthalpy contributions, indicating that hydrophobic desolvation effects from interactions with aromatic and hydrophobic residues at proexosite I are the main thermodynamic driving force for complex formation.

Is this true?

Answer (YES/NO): NO